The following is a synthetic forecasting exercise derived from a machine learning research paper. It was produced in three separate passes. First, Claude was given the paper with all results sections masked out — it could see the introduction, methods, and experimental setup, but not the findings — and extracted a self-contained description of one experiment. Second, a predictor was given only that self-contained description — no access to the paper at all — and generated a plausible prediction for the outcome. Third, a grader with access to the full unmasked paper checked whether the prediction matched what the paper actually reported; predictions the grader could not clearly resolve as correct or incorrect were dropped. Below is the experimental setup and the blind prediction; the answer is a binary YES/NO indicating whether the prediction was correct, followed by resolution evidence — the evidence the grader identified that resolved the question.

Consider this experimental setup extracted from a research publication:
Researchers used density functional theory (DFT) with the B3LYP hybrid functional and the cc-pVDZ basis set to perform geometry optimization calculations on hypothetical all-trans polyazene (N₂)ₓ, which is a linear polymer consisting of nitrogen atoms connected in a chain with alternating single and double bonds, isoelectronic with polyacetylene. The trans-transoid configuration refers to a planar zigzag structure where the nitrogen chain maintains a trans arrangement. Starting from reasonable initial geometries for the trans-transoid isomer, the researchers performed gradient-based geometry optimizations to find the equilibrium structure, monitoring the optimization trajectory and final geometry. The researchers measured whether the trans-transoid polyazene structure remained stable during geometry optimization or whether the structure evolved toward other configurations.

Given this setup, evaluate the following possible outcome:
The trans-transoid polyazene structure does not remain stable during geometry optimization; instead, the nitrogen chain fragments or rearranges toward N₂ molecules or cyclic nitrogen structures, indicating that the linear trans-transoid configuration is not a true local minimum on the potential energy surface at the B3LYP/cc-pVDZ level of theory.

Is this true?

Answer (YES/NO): NO